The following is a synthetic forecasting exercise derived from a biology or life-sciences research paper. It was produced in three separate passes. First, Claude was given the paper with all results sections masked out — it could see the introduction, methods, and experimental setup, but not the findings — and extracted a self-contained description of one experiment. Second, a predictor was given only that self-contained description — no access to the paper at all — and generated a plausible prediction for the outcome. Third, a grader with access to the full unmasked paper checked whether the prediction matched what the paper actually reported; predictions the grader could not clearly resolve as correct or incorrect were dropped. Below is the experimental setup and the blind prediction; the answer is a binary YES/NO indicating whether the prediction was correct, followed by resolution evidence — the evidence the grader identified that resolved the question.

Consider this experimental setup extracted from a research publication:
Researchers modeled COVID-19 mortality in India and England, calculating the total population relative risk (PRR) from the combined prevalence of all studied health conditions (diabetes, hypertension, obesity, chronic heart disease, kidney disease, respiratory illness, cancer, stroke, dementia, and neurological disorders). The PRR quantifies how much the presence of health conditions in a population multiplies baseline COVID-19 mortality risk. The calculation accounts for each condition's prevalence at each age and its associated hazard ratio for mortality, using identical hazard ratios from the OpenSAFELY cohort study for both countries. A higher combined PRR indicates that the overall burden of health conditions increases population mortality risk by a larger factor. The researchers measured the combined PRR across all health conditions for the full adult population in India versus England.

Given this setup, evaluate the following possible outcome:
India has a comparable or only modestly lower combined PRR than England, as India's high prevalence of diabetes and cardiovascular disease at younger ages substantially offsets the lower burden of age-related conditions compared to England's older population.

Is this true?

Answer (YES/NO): YES